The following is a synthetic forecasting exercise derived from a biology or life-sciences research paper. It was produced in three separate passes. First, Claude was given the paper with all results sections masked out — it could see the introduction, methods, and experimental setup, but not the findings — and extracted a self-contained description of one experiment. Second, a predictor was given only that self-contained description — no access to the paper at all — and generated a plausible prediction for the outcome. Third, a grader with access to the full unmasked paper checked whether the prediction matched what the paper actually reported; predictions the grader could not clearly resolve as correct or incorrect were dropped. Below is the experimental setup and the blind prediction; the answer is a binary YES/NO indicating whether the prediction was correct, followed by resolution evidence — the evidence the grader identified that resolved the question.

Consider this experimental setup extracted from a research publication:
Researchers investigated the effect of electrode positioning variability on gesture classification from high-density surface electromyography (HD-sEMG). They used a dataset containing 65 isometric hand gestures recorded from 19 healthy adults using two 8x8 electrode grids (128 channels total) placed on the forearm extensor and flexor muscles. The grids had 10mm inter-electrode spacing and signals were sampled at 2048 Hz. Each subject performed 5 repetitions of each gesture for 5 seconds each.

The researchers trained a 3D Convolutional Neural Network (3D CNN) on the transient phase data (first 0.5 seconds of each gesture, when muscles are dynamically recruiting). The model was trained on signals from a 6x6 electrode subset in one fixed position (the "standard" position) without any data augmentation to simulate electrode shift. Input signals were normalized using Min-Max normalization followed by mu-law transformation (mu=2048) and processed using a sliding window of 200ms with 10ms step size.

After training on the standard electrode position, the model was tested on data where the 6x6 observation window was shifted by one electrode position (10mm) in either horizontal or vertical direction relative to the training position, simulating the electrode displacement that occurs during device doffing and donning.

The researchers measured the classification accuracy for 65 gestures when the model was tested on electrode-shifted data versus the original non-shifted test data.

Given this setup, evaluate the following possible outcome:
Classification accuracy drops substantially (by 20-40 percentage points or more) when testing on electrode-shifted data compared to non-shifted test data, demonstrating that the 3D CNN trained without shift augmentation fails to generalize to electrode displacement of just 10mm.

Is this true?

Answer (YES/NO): YES